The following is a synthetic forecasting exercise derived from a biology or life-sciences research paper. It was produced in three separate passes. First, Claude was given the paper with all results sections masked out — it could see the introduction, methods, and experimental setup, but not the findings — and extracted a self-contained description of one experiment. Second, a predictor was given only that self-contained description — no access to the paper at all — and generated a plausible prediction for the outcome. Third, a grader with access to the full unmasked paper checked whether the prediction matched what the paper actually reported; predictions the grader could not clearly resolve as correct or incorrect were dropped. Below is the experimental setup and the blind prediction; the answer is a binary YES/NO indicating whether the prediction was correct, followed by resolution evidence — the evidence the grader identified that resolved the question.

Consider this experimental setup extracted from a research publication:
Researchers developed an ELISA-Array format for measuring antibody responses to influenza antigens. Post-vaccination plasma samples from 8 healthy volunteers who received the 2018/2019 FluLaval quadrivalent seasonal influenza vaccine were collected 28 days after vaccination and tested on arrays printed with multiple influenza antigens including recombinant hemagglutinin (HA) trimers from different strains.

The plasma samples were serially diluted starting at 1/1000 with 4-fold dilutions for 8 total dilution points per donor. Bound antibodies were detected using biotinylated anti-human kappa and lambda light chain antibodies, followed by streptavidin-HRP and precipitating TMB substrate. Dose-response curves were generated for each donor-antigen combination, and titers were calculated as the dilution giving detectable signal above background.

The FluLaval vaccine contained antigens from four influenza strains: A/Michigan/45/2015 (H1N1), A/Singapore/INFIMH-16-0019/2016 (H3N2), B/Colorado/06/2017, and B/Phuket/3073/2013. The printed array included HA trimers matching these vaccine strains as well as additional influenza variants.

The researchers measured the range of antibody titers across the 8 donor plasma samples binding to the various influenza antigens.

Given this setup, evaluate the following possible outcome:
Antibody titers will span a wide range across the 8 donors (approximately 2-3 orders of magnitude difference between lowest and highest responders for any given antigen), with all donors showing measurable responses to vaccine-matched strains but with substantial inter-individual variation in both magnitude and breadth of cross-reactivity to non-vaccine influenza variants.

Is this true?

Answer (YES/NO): YES